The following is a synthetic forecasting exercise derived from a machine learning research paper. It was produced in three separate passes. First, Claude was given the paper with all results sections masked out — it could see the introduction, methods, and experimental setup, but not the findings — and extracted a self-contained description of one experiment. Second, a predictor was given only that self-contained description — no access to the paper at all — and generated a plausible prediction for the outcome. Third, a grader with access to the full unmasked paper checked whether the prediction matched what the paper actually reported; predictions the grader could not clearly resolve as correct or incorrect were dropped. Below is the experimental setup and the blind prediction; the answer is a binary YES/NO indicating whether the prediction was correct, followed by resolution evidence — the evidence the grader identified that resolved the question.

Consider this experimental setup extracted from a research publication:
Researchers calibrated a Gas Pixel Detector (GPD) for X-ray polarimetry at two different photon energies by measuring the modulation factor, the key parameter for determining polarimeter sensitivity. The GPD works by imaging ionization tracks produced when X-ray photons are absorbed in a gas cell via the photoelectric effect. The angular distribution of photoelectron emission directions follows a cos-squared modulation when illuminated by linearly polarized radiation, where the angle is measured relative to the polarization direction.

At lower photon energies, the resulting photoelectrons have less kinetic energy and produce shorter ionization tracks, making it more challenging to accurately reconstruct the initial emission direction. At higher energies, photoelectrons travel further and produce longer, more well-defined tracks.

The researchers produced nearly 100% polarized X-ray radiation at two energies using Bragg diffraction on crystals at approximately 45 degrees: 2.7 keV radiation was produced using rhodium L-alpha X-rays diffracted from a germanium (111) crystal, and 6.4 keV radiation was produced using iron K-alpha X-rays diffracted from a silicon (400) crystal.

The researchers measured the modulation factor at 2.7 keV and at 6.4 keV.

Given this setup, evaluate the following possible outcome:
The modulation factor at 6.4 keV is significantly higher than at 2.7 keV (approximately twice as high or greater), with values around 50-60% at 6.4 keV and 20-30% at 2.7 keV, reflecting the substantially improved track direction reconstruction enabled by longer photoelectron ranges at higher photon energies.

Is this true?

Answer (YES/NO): NO